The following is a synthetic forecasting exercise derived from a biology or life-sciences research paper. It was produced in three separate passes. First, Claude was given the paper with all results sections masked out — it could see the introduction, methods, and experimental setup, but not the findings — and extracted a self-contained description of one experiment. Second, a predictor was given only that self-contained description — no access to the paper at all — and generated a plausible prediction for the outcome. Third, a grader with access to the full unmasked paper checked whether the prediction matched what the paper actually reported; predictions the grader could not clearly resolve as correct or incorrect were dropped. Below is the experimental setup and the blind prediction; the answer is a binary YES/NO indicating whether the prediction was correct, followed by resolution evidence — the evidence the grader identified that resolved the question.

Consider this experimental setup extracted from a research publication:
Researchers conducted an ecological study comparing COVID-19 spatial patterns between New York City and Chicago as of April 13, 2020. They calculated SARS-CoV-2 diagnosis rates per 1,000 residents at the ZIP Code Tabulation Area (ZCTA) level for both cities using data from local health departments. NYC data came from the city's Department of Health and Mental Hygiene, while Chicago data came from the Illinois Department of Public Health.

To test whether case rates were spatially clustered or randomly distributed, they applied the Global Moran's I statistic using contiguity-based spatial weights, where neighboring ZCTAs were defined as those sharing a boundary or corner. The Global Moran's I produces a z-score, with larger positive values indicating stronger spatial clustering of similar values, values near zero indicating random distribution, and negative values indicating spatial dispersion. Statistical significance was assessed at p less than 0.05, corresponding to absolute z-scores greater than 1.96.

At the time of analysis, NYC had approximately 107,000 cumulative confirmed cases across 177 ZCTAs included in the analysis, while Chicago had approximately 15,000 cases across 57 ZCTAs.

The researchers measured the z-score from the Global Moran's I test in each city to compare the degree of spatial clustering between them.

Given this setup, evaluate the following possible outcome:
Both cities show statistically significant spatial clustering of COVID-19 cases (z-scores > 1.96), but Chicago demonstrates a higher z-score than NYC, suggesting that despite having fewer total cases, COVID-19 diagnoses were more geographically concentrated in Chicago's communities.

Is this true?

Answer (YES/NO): NO